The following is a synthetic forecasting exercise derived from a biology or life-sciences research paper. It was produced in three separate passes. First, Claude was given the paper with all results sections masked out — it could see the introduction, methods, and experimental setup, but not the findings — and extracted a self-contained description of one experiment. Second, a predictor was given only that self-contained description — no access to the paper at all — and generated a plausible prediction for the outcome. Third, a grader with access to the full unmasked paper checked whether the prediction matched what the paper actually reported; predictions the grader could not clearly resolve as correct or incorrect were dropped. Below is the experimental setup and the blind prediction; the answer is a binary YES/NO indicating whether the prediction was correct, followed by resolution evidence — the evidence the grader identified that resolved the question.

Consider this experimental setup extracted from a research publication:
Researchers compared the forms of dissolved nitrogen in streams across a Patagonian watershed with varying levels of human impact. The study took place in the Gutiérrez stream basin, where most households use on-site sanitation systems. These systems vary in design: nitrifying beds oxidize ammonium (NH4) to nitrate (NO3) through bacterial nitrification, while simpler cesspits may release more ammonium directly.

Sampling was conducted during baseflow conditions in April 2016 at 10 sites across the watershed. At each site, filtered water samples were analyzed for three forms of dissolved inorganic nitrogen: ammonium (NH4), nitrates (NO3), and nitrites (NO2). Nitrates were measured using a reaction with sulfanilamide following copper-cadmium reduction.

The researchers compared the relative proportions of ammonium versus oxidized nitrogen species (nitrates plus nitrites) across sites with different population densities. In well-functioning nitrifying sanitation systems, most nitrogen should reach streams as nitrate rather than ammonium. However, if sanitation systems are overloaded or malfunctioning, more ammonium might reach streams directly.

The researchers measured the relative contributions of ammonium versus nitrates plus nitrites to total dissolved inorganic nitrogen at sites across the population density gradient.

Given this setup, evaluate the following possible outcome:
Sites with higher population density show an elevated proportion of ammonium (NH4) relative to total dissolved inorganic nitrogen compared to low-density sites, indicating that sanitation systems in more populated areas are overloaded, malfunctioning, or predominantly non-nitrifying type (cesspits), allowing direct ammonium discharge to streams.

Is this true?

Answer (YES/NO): NO